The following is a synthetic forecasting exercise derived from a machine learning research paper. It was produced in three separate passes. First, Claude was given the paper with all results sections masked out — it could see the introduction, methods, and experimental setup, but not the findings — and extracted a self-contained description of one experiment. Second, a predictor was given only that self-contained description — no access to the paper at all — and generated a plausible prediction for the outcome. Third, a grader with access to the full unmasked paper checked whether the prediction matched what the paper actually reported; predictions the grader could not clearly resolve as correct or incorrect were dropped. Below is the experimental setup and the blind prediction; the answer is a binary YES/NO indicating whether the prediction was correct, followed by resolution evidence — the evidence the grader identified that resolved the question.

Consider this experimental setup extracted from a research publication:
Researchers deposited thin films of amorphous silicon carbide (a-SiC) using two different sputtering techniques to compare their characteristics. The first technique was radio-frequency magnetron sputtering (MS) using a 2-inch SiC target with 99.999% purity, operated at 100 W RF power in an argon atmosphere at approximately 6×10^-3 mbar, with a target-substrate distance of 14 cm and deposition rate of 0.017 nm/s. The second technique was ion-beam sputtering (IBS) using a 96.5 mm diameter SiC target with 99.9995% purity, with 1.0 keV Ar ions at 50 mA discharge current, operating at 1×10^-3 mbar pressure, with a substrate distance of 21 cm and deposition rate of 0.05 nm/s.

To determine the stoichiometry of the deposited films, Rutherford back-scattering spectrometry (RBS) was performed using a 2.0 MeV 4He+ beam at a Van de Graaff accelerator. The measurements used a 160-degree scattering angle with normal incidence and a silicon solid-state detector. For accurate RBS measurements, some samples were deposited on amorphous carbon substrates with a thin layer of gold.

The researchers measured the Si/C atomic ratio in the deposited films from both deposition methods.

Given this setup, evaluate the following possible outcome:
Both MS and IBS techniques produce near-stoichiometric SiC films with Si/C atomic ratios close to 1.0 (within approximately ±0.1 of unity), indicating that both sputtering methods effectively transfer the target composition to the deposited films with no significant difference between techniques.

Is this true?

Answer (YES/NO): NO